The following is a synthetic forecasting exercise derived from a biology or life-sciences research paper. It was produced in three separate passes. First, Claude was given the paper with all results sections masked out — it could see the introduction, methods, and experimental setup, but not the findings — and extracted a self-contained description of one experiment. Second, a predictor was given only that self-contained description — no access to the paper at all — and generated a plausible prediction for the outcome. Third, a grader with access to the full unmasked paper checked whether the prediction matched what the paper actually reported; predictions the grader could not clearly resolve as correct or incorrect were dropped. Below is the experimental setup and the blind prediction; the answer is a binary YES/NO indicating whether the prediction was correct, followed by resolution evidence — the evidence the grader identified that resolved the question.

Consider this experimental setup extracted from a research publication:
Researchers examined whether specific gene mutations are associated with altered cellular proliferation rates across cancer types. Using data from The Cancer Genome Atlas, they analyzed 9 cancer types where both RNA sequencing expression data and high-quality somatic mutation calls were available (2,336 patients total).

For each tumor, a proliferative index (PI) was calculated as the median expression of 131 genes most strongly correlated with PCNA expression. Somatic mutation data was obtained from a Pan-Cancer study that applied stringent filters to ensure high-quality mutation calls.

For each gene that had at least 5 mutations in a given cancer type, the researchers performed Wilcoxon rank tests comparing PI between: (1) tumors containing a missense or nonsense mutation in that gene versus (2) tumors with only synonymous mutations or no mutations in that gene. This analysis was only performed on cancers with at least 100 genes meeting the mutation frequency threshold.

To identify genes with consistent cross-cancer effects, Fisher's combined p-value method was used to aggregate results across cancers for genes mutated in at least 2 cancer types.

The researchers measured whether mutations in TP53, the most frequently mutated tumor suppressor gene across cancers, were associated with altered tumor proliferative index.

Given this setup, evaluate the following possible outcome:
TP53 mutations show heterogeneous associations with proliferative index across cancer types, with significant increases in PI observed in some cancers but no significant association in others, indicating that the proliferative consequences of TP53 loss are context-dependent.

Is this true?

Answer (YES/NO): NO